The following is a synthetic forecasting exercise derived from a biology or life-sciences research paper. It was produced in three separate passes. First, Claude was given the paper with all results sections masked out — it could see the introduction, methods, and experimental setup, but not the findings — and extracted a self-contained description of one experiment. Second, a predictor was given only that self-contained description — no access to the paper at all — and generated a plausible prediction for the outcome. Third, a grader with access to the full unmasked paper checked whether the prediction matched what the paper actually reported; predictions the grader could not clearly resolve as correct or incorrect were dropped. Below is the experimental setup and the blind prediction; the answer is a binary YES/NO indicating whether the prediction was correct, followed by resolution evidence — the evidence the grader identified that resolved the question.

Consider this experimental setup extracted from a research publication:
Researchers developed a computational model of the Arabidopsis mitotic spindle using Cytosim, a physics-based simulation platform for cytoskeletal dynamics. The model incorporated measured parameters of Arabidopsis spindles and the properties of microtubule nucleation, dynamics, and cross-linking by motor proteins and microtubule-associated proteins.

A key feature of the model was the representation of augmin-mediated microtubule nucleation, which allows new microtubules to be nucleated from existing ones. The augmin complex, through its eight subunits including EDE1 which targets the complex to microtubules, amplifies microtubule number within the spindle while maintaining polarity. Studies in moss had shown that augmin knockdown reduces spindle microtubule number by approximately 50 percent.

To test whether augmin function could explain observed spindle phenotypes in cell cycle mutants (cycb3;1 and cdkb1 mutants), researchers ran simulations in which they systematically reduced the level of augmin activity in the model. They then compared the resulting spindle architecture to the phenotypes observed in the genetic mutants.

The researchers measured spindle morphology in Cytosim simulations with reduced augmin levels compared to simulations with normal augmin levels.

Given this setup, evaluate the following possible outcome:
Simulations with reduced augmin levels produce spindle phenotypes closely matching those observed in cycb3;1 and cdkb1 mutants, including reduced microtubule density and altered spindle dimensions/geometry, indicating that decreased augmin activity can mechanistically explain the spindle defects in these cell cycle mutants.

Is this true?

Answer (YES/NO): YES